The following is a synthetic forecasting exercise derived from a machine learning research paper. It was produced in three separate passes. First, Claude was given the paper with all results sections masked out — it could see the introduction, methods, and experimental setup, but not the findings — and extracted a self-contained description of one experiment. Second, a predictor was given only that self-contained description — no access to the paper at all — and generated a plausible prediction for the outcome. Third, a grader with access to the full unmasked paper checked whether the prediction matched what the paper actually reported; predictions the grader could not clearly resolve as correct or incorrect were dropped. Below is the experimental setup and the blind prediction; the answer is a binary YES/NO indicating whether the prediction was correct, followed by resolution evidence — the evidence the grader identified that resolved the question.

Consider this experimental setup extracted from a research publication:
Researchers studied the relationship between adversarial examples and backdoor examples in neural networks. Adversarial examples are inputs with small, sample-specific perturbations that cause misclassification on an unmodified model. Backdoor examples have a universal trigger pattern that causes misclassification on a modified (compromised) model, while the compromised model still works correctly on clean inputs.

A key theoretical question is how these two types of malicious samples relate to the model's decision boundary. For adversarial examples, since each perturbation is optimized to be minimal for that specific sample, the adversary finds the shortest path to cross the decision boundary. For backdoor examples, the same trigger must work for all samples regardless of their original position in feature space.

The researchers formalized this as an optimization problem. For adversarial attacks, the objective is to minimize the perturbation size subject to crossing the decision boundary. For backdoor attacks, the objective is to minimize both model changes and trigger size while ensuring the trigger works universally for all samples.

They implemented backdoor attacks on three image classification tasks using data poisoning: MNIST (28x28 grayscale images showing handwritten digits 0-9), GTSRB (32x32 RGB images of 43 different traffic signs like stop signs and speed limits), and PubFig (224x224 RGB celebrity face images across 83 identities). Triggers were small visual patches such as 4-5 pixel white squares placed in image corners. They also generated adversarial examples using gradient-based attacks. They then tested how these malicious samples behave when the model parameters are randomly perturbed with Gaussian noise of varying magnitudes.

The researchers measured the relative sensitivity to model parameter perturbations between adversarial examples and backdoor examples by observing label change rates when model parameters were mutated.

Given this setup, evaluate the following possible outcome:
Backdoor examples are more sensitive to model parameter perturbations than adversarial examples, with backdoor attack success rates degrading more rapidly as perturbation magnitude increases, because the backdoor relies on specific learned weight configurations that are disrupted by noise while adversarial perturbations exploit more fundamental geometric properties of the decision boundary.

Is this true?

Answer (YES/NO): NO